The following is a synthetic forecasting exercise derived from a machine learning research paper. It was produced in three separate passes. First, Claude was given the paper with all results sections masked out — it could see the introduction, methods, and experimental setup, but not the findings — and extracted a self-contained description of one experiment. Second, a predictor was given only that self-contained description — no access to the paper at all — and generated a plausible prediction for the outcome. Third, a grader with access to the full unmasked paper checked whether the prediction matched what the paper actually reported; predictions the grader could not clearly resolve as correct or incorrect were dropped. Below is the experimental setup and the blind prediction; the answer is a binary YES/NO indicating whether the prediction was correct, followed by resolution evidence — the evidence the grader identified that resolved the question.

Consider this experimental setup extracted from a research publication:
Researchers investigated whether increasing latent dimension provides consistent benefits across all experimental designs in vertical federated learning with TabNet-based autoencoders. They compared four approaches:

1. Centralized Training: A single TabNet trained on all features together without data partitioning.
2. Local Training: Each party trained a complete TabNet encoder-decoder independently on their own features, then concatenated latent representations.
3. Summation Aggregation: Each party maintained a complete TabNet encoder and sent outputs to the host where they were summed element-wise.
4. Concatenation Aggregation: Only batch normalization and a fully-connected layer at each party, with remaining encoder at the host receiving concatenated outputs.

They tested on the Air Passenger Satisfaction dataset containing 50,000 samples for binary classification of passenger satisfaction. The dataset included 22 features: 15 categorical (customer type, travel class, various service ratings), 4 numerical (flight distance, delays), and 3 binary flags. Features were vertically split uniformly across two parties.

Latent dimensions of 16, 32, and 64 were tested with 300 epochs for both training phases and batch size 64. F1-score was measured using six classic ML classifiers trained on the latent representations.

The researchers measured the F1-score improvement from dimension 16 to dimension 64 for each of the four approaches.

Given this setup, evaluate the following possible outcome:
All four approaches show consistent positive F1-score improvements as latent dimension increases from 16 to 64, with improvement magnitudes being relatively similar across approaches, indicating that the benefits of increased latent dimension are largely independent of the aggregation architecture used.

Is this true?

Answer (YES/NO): NO